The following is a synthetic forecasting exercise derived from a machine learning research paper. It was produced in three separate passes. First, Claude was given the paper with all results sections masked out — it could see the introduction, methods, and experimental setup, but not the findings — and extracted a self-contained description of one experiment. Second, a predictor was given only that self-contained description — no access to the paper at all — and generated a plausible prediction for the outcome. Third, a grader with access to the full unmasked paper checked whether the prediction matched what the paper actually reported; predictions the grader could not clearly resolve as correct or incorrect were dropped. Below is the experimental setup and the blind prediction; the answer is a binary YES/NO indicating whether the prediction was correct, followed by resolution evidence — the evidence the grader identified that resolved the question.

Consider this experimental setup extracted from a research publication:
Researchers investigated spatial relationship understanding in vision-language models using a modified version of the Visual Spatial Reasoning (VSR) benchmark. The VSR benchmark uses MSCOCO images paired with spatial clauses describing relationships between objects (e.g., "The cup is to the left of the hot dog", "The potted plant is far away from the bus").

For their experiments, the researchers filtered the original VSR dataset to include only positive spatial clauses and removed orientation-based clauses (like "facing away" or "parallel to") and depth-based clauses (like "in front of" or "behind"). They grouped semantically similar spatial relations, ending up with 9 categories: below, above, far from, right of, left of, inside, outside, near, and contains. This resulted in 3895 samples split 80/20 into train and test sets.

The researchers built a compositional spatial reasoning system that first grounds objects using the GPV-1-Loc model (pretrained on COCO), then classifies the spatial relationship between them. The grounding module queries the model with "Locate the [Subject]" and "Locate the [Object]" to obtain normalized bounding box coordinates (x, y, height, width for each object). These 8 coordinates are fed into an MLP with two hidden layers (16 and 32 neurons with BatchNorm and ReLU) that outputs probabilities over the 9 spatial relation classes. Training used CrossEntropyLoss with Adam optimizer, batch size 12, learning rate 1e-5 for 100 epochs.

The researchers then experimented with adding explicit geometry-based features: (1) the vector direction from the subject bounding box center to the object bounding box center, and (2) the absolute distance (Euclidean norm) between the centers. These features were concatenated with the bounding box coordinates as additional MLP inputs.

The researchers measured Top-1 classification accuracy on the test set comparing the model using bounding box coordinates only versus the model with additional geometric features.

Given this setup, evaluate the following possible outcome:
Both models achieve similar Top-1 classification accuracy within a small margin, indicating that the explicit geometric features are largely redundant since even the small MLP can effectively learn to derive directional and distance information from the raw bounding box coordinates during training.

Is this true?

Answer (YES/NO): YES